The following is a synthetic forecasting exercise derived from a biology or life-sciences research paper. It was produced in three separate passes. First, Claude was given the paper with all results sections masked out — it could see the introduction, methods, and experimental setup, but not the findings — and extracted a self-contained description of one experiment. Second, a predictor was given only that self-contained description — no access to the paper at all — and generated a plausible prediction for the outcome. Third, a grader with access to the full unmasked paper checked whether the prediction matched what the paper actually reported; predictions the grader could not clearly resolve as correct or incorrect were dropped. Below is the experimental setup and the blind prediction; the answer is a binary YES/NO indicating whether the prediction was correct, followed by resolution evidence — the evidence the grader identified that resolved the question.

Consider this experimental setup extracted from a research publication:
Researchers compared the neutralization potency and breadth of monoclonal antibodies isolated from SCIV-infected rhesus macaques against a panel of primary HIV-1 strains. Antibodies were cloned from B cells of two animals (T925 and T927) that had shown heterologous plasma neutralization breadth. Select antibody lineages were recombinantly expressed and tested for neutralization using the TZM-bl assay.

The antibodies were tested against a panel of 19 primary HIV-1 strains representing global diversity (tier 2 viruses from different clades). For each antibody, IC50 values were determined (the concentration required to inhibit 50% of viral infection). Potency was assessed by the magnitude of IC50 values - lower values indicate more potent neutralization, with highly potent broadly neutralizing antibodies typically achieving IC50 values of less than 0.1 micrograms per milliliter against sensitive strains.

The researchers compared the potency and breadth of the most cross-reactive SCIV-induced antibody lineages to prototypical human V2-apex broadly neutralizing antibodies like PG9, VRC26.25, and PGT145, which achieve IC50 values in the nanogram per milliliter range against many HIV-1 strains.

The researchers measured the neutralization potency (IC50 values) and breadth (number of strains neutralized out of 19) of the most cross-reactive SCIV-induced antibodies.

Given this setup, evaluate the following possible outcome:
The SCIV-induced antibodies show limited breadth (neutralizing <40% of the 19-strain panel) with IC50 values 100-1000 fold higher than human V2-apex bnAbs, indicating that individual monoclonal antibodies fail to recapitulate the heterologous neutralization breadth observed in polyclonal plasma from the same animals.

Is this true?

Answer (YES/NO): NO